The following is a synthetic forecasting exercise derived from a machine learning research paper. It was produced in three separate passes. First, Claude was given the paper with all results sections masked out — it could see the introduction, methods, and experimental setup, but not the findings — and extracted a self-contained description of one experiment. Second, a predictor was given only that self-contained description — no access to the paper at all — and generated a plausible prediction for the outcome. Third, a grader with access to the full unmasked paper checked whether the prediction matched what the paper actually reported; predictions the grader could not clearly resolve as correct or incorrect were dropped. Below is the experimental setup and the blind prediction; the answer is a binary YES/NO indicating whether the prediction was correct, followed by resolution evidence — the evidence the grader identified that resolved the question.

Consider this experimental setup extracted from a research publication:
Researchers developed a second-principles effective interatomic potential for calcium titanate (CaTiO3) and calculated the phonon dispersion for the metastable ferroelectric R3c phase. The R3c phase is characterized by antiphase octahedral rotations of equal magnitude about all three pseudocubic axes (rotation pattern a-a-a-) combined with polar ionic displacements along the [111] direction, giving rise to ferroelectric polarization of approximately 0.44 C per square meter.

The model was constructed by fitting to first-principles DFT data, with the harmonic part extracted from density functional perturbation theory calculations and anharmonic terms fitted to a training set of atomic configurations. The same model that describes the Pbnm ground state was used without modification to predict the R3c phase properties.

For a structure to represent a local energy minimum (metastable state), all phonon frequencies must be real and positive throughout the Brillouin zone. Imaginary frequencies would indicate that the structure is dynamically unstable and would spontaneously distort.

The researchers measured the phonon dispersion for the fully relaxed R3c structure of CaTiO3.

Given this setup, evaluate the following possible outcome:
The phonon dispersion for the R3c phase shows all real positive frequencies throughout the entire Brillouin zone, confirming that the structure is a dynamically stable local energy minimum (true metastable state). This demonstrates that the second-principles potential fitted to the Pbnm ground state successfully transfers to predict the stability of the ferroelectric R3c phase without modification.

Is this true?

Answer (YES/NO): YES